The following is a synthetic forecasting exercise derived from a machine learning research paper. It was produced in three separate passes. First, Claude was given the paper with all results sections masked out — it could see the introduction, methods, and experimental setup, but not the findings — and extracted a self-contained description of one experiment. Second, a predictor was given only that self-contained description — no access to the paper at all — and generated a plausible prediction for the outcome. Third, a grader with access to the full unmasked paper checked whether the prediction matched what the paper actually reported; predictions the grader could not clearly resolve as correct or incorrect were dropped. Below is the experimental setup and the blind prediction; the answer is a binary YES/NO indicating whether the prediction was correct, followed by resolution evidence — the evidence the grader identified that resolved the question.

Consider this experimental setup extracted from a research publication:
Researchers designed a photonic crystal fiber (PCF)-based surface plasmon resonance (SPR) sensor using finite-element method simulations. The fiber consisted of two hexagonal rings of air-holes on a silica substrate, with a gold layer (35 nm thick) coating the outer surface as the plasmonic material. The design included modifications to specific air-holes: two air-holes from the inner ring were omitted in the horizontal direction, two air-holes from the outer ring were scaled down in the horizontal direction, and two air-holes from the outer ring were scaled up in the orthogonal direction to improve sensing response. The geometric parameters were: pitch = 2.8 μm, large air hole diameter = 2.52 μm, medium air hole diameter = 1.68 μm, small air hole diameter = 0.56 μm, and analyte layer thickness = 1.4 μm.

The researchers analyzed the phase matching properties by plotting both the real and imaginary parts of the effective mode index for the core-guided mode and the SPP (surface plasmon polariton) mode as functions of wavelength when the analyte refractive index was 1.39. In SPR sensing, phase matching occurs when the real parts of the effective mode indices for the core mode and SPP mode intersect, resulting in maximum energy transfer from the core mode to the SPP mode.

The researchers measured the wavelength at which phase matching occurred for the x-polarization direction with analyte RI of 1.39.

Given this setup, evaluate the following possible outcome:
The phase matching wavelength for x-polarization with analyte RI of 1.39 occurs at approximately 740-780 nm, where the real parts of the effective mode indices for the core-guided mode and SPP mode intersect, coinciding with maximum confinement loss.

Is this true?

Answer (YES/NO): NO